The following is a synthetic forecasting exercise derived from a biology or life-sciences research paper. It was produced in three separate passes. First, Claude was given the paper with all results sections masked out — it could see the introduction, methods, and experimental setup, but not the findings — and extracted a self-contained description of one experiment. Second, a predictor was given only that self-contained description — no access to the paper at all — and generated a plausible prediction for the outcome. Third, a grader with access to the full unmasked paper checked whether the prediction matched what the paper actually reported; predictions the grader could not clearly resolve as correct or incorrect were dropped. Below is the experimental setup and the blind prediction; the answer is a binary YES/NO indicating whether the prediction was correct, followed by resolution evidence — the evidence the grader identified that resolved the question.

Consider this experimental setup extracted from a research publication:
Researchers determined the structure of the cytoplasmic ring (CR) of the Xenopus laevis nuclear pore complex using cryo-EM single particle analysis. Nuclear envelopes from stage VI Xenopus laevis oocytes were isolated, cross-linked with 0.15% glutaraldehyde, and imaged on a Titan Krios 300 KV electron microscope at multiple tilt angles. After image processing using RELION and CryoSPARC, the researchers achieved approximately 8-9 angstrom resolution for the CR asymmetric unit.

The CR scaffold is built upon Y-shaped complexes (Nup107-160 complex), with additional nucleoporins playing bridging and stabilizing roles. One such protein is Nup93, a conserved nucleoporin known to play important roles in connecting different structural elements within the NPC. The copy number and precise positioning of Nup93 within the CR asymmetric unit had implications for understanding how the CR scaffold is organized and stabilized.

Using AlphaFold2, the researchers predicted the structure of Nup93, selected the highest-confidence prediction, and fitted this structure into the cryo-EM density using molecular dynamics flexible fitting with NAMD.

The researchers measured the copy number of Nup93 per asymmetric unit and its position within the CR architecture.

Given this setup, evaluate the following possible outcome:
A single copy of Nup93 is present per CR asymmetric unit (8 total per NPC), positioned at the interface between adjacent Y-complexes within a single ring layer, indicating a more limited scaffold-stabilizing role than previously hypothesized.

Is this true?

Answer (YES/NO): NO